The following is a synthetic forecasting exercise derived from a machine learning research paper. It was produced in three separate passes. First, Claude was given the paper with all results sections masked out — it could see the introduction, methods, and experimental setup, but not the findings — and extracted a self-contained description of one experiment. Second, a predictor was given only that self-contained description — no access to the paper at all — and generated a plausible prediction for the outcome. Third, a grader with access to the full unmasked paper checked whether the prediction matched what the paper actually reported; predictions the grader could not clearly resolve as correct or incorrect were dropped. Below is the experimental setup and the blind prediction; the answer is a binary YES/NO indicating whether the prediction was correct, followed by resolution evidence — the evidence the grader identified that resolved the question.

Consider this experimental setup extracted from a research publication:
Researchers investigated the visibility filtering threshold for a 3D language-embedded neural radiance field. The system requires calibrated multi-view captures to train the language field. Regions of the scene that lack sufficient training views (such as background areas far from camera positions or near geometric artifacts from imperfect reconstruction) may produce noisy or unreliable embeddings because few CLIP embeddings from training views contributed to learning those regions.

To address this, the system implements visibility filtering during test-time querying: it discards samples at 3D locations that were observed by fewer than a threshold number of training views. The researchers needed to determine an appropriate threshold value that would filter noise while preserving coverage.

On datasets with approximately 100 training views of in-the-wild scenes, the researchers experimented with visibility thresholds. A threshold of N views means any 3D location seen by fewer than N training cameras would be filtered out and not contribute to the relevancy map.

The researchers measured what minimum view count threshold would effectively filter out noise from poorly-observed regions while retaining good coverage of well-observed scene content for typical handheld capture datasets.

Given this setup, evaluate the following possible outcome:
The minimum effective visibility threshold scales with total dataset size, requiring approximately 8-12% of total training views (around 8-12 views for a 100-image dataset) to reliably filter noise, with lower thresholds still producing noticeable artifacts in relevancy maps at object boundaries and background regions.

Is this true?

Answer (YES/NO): NO